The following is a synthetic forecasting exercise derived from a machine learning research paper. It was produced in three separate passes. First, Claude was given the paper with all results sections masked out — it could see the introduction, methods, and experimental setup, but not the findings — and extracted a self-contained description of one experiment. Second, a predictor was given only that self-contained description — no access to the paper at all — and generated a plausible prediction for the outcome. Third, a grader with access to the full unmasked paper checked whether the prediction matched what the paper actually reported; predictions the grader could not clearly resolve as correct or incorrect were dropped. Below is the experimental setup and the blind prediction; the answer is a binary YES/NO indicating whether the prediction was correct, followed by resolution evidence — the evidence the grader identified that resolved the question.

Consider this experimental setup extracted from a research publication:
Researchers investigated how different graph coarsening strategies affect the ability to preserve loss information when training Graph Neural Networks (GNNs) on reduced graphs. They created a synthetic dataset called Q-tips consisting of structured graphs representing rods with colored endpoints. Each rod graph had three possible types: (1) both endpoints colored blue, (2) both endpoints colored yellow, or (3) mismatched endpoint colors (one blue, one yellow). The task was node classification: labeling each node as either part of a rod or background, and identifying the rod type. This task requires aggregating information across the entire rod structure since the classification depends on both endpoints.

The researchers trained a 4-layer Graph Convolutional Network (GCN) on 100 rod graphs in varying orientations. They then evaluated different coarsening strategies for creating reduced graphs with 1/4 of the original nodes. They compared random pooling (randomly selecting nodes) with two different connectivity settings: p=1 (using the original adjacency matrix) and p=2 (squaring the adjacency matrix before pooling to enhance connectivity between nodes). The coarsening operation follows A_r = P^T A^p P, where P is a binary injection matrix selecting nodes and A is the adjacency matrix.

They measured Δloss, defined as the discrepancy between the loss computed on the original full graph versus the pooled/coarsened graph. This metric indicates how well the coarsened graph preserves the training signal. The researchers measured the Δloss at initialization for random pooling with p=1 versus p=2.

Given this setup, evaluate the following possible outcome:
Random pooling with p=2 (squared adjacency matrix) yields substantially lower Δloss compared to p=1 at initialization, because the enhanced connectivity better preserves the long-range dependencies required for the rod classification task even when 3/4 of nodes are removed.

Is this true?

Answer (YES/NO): YES